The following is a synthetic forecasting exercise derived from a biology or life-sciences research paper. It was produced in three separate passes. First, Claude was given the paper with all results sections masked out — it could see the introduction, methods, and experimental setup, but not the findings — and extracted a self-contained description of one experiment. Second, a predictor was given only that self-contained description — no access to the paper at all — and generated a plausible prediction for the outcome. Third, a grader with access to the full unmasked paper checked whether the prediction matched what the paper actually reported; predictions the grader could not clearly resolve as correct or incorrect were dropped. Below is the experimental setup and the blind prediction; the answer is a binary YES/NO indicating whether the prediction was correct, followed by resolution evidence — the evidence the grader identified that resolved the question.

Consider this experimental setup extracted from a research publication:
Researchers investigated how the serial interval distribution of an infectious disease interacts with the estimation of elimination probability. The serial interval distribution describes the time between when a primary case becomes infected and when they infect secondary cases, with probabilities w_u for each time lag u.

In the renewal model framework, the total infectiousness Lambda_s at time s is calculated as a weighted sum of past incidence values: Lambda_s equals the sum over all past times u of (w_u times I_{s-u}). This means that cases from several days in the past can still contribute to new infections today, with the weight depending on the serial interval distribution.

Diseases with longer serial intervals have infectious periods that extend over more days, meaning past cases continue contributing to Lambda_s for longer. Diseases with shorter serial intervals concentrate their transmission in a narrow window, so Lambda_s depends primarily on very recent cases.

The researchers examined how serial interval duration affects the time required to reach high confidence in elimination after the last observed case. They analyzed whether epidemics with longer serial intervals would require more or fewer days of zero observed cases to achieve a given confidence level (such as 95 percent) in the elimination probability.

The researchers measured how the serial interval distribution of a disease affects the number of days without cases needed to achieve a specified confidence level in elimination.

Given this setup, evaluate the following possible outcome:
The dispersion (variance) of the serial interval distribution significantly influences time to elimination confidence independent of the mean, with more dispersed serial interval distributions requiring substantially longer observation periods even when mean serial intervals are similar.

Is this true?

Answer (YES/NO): YES